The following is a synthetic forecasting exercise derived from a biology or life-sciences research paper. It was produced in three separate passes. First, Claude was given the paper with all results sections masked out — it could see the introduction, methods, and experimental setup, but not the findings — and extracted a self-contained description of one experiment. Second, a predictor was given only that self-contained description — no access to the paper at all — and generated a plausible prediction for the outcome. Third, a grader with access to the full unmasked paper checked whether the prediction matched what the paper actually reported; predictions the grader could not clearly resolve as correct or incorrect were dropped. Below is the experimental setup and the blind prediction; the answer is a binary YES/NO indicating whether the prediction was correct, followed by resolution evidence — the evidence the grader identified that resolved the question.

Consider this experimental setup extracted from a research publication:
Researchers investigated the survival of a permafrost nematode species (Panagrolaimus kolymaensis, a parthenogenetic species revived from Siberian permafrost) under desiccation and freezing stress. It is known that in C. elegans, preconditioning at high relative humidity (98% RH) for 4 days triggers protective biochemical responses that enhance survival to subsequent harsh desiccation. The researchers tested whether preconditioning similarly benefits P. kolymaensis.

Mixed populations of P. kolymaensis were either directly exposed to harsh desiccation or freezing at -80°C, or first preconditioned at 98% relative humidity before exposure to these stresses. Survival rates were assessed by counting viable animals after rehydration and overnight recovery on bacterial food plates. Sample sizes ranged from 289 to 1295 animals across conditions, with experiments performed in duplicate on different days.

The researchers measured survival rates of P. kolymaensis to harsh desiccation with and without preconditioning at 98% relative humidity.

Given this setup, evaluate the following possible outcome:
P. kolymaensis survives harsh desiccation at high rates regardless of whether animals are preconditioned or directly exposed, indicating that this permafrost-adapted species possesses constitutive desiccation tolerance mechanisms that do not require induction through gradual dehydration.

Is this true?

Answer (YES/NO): NO